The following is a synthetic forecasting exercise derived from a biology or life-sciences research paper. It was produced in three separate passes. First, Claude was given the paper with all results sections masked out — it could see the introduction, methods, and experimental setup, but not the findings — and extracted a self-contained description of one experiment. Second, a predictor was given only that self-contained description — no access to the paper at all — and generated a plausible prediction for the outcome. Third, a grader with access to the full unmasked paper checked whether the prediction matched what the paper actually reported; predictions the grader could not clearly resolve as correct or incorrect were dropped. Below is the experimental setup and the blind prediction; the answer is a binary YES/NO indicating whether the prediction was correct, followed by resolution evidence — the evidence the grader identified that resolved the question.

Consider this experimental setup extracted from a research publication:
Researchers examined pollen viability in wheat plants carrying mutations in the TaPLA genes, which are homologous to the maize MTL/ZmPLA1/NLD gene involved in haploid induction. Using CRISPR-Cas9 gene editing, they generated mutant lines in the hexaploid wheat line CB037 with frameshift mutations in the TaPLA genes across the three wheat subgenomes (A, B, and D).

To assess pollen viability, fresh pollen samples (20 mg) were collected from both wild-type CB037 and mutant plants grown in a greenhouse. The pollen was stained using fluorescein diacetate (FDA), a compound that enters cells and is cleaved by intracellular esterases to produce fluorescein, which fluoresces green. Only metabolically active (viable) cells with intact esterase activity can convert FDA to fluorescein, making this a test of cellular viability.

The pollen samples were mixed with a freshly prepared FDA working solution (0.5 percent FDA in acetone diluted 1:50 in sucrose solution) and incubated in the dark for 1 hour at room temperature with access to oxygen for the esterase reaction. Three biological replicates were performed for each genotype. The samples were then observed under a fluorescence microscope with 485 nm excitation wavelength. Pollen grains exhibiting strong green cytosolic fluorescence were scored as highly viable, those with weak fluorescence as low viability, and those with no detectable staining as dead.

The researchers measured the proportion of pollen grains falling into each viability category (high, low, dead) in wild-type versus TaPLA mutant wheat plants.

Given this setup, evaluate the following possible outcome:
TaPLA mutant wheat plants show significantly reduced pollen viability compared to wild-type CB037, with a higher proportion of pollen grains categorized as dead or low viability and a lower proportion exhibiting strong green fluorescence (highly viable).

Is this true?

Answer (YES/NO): NO